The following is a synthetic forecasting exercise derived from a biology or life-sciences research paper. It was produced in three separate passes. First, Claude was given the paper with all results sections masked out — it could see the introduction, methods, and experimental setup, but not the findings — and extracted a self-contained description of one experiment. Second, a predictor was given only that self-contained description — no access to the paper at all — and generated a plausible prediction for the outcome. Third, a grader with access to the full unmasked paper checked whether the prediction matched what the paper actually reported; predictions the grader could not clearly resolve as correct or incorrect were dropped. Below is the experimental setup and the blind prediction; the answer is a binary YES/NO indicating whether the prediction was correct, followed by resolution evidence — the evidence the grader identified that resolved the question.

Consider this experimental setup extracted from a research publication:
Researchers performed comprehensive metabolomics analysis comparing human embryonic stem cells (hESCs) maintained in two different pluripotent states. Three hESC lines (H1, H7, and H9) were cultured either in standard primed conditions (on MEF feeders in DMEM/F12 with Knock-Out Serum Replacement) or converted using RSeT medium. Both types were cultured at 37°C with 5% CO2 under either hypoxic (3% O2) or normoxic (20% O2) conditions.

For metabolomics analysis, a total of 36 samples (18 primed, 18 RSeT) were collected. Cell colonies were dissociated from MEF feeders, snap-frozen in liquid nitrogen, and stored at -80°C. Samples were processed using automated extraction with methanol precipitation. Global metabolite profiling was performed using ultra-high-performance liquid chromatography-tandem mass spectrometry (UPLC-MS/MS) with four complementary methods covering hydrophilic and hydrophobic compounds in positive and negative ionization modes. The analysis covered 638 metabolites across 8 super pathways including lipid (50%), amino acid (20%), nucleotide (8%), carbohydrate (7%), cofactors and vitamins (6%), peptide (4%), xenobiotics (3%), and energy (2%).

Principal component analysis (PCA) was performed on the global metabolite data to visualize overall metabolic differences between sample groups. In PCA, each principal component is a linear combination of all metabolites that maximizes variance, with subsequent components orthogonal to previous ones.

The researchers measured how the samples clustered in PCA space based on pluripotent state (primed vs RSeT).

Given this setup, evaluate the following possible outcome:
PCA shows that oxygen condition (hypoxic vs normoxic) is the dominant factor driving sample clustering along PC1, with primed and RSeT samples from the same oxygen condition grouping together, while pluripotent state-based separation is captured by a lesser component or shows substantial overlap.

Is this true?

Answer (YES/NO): NO